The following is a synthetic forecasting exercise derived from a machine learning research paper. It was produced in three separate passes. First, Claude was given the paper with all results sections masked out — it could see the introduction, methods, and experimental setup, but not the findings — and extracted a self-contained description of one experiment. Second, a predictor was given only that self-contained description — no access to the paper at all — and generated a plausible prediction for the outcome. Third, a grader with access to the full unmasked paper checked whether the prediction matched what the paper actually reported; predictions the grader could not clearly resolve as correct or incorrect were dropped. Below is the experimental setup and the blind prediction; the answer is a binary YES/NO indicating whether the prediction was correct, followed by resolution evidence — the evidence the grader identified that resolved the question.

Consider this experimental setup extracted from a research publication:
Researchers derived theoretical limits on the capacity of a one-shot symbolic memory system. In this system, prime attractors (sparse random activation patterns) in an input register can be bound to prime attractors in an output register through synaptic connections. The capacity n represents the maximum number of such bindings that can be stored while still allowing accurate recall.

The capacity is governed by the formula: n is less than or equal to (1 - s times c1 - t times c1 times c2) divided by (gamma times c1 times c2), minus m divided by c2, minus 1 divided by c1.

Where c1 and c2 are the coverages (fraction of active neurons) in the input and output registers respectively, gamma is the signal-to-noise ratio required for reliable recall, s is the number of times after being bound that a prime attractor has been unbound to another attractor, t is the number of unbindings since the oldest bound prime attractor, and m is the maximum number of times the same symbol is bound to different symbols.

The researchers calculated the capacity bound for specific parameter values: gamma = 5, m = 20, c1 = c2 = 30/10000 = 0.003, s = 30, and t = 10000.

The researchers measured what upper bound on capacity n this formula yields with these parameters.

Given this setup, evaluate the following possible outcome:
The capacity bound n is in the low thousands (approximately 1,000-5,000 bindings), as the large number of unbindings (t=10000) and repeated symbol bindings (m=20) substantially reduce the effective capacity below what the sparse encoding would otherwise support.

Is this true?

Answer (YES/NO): NO